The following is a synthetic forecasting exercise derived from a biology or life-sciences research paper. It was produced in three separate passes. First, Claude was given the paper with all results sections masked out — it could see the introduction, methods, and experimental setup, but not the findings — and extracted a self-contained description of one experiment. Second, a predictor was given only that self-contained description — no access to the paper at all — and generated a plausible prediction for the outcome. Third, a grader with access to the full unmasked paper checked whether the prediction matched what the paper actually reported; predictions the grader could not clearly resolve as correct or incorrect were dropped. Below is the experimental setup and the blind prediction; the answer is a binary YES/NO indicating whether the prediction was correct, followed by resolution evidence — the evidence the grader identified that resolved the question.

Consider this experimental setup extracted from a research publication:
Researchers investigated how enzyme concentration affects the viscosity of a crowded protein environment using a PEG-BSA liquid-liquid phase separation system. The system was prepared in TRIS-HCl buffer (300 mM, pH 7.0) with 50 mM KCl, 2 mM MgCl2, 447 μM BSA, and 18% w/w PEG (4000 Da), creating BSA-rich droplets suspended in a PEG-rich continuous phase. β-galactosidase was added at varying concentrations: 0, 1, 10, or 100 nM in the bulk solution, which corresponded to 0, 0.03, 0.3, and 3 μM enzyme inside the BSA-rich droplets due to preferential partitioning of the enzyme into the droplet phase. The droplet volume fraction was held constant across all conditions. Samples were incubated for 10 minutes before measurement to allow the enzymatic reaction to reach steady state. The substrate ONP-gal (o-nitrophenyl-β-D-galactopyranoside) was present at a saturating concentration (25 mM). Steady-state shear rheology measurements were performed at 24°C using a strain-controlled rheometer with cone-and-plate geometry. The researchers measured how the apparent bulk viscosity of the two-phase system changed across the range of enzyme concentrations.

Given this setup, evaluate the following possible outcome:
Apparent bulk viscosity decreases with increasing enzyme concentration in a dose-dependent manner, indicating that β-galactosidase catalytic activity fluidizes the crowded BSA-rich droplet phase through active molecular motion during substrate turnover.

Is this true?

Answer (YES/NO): NO